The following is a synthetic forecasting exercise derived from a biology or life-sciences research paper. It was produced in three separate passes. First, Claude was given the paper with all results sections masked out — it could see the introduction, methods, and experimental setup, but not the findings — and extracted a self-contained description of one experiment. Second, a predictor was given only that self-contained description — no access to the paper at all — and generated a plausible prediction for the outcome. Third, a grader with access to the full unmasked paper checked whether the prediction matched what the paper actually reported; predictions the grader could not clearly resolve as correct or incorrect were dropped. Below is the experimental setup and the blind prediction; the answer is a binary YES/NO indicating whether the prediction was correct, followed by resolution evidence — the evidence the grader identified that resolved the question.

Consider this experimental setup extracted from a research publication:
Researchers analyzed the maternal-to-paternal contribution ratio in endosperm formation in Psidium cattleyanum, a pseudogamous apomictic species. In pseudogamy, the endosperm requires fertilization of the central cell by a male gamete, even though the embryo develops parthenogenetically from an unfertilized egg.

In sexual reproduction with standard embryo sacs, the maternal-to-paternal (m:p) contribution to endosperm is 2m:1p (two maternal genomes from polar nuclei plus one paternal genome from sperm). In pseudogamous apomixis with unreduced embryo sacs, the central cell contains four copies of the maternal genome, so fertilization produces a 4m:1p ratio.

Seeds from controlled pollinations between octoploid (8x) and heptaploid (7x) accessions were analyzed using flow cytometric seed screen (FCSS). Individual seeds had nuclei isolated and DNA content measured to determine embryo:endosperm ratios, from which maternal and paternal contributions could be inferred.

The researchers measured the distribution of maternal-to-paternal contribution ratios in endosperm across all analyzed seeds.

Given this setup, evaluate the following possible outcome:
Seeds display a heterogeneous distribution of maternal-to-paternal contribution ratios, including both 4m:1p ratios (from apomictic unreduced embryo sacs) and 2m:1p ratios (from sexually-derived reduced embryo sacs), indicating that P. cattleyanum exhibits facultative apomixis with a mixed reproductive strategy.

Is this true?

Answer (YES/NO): YES